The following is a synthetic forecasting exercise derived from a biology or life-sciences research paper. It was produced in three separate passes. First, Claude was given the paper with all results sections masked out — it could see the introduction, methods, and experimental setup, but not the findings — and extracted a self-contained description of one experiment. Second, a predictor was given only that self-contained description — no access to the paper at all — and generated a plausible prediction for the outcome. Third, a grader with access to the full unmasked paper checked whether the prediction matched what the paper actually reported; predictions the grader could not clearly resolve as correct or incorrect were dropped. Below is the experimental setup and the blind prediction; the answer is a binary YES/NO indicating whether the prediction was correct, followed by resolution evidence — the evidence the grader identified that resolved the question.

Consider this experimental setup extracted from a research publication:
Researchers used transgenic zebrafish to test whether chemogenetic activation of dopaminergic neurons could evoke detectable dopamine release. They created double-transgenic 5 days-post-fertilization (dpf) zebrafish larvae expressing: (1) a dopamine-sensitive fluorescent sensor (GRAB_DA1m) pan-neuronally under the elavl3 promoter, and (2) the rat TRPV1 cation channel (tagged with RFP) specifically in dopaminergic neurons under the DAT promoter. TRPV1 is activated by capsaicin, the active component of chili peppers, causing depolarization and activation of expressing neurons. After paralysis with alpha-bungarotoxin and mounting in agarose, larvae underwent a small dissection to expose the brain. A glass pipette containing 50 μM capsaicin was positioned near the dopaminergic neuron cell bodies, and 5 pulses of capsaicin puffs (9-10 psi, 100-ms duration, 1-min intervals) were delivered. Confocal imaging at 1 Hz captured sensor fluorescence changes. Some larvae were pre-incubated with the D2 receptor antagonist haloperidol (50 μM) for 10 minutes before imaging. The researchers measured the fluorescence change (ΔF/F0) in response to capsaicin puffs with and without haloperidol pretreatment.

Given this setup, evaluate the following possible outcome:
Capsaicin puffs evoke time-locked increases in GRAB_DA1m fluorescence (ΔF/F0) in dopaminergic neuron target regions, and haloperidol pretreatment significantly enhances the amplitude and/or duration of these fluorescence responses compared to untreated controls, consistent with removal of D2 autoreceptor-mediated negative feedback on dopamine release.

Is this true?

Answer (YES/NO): NO